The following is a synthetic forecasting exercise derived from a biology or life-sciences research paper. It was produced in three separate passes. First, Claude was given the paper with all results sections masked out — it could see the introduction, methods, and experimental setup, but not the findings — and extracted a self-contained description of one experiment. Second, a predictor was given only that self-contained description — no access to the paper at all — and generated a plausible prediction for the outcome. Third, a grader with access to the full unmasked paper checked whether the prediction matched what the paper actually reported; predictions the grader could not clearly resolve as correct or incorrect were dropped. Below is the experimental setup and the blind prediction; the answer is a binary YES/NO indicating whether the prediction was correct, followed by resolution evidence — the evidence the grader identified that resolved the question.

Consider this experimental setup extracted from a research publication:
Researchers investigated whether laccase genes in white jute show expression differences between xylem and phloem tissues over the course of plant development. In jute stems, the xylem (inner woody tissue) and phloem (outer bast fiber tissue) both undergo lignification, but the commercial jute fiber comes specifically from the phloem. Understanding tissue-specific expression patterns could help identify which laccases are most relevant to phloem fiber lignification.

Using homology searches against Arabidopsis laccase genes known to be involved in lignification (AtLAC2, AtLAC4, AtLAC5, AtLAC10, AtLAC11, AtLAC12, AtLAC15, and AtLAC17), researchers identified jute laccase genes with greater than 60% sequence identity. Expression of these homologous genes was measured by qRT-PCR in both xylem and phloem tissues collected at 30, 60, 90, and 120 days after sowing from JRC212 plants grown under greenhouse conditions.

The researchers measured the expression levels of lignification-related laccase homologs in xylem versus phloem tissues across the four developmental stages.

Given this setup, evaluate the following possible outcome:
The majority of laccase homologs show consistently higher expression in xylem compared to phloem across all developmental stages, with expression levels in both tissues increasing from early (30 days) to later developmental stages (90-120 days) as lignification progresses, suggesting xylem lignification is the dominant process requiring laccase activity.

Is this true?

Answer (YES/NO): NO